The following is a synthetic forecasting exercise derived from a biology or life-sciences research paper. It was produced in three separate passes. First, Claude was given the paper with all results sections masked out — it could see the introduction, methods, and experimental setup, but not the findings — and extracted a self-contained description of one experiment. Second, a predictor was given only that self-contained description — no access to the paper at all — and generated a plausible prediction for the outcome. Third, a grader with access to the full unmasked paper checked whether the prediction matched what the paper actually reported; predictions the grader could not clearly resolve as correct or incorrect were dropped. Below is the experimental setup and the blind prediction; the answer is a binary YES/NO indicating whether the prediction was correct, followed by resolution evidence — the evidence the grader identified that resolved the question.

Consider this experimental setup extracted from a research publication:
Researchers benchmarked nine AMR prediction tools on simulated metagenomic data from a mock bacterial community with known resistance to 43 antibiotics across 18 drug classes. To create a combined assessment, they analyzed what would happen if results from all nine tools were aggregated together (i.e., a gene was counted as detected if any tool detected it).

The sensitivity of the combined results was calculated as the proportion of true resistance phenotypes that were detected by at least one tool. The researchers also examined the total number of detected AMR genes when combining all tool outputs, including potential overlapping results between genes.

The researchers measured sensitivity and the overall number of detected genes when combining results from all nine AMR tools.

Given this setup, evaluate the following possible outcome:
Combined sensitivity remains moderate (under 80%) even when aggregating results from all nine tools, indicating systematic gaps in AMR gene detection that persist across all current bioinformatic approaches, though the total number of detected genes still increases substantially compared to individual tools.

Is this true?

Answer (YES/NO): NO